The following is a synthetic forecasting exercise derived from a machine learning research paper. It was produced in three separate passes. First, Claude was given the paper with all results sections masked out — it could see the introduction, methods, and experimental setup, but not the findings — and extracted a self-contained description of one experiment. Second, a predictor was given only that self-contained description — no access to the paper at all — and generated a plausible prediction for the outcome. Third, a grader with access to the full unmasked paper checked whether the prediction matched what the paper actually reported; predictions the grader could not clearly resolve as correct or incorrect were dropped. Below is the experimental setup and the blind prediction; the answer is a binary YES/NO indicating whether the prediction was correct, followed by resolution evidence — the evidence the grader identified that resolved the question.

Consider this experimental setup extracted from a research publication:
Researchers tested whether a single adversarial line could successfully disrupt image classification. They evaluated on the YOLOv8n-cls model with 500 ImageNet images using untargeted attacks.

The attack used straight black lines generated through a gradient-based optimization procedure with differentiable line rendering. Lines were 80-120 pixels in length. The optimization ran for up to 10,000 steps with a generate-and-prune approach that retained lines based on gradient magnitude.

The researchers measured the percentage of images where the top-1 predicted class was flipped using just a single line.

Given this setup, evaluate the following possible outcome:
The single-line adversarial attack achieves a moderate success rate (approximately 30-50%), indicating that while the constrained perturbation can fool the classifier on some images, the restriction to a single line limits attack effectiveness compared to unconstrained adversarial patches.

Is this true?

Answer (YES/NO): NO